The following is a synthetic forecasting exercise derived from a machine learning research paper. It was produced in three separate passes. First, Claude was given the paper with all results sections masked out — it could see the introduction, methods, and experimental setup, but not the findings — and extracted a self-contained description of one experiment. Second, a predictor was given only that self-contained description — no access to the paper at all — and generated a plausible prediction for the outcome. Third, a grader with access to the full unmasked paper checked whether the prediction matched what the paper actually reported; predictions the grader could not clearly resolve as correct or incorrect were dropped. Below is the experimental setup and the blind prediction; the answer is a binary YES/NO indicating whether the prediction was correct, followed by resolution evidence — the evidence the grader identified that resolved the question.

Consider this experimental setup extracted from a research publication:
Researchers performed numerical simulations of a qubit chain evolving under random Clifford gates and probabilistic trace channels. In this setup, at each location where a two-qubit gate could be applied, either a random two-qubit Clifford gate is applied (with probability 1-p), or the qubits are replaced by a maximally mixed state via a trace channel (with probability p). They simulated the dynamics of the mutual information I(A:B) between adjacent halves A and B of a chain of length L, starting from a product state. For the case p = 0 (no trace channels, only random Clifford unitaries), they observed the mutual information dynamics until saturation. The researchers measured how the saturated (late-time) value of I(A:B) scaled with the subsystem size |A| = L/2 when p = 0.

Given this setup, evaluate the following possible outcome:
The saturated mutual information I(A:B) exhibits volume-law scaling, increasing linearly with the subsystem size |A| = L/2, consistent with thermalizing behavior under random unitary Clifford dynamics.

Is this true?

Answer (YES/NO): YES